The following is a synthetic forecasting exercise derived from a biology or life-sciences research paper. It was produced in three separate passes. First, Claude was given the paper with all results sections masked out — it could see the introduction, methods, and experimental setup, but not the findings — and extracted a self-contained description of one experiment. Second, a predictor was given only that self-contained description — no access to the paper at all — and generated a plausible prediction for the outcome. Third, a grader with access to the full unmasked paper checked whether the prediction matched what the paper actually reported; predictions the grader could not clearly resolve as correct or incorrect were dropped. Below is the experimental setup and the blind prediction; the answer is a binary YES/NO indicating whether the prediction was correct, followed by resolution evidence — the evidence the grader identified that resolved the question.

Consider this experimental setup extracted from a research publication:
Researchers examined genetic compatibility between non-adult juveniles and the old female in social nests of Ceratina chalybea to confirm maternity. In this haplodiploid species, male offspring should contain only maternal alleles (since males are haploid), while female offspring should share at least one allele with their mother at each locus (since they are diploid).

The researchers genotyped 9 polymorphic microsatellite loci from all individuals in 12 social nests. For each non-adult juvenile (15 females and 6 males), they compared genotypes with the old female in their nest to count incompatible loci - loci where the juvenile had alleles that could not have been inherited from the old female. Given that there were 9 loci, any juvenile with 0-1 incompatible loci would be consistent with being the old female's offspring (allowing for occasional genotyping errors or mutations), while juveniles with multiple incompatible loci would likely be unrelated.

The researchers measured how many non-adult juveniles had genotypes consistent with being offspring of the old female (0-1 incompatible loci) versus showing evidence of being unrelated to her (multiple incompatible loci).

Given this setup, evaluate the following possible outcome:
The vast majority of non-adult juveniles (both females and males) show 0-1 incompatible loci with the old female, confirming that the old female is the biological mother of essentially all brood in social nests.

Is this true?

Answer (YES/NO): YES